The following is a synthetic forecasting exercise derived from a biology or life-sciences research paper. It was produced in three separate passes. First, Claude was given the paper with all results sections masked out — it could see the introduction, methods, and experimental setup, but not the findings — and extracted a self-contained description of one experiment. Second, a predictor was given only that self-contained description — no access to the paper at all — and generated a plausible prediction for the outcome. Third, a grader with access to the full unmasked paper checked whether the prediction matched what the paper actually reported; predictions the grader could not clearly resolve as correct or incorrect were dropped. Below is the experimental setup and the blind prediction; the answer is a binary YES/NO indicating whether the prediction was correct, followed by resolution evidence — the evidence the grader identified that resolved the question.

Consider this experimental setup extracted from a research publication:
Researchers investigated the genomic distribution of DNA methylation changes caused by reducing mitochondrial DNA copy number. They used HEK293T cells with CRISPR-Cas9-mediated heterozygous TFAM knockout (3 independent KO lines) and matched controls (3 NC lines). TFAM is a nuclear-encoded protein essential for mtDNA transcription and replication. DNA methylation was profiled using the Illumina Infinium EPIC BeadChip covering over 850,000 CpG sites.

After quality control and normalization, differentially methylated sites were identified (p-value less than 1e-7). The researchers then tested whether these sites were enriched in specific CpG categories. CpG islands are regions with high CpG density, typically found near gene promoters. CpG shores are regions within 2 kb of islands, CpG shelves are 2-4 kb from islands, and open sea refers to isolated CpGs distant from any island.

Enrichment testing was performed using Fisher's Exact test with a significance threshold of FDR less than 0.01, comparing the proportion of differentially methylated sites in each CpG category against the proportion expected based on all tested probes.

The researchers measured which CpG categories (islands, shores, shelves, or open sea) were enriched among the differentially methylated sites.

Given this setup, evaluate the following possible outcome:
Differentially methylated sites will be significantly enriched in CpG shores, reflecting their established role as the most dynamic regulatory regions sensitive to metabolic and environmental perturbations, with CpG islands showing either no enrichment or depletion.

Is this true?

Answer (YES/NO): NO